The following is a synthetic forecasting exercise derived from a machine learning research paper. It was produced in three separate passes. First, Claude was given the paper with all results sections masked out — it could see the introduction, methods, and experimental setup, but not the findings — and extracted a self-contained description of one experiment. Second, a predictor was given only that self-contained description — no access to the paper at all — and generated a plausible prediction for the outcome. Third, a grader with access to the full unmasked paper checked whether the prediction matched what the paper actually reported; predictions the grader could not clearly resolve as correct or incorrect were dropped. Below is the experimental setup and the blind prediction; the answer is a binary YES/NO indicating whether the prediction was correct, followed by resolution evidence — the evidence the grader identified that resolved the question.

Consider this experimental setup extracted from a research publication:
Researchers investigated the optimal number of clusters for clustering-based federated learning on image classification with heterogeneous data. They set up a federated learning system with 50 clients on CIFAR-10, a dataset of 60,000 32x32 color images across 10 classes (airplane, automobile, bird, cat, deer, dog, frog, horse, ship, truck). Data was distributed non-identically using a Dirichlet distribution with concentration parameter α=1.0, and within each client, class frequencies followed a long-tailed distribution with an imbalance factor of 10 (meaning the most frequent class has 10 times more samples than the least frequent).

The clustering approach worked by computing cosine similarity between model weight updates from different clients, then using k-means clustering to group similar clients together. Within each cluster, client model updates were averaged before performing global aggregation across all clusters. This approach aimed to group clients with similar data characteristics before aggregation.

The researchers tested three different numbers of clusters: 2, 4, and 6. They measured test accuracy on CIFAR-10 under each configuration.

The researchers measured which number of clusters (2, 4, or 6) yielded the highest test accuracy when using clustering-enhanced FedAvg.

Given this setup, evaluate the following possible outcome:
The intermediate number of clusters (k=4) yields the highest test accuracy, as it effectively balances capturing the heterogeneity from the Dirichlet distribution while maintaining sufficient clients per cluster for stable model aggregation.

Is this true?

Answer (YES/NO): YES